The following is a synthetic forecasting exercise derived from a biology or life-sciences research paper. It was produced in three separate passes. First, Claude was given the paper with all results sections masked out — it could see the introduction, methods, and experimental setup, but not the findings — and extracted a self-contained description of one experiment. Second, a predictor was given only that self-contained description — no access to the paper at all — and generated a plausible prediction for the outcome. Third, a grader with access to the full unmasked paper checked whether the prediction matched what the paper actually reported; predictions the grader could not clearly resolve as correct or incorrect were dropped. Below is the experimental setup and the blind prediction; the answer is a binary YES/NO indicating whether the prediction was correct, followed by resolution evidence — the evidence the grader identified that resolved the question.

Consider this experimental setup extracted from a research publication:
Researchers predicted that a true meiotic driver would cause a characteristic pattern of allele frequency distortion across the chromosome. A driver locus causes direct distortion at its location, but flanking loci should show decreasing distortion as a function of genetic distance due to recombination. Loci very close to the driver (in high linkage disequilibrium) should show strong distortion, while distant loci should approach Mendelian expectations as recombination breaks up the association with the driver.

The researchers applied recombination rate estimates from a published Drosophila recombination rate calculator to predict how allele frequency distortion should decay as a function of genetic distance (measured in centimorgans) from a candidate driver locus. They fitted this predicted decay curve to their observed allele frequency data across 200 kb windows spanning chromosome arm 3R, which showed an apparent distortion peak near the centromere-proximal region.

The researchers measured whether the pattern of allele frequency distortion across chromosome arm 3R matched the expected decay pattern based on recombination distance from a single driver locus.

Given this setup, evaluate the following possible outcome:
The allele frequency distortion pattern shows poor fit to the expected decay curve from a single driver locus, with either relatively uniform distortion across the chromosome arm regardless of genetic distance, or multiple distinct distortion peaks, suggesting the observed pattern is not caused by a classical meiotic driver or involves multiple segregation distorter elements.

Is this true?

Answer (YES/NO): NO